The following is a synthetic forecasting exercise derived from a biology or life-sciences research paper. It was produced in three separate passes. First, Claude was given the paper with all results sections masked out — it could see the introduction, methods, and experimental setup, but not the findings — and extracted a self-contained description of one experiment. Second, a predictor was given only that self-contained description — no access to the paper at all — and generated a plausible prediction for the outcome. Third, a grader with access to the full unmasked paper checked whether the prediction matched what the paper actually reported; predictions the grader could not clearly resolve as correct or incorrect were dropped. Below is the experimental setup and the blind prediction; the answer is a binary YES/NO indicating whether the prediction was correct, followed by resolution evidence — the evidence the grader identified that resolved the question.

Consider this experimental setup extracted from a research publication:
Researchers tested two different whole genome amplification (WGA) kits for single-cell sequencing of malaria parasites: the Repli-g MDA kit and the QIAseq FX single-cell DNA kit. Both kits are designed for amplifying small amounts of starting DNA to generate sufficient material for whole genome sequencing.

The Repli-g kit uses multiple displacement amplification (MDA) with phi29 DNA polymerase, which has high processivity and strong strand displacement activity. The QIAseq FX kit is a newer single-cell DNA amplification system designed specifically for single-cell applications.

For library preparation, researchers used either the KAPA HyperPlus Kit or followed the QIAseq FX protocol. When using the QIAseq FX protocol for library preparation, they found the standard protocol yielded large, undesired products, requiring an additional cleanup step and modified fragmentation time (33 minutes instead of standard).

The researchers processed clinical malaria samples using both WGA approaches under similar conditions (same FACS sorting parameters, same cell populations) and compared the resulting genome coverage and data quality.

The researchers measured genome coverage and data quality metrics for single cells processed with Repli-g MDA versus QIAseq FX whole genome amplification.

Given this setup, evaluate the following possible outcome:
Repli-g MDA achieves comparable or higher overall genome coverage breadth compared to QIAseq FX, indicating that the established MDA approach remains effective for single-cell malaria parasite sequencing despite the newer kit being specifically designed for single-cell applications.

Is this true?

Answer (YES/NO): NO